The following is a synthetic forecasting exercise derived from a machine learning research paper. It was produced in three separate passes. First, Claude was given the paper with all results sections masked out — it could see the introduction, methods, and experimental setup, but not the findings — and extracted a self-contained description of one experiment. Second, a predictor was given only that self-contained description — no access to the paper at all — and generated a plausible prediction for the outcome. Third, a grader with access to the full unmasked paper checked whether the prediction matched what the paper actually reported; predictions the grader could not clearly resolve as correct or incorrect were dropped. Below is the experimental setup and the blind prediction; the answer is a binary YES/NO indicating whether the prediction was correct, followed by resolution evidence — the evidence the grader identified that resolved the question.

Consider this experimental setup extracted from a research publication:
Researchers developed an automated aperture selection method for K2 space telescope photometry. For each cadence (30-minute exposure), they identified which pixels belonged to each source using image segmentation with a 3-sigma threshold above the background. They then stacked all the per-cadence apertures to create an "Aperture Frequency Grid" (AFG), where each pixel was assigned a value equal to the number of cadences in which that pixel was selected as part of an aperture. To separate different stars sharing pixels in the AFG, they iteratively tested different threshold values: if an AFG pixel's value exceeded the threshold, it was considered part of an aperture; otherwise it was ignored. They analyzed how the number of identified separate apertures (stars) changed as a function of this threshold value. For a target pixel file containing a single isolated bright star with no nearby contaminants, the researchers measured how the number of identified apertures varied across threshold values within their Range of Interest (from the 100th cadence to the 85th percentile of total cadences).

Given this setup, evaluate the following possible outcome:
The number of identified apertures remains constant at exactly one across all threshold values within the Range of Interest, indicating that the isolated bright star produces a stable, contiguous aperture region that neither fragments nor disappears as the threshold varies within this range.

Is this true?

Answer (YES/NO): YES